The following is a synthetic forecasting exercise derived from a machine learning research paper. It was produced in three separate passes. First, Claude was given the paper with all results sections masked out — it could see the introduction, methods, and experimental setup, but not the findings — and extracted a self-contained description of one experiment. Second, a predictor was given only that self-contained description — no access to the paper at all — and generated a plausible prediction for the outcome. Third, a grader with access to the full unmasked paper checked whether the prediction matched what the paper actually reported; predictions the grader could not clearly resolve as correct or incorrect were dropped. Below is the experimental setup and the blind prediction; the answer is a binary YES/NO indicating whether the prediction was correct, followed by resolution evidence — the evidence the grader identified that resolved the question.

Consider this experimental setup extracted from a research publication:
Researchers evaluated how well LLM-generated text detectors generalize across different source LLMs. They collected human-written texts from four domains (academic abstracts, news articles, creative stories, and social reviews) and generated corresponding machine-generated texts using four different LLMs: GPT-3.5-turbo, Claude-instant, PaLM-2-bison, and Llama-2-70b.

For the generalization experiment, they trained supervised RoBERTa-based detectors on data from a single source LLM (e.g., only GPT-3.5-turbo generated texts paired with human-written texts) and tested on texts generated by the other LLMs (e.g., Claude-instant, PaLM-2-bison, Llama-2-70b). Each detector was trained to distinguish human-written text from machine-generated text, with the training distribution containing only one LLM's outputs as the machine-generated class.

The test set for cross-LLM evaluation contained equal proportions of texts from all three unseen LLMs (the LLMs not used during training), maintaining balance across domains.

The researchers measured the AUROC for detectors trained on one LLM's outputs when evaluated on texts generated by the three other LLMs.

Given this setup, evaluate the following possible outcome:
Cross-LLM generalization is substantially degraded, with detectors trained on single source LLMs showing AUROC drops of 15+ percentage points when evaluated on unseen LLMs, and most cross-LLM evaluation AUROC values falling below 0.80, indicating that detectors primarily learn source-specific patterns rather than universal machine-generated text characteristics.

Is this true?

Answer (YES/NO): NO